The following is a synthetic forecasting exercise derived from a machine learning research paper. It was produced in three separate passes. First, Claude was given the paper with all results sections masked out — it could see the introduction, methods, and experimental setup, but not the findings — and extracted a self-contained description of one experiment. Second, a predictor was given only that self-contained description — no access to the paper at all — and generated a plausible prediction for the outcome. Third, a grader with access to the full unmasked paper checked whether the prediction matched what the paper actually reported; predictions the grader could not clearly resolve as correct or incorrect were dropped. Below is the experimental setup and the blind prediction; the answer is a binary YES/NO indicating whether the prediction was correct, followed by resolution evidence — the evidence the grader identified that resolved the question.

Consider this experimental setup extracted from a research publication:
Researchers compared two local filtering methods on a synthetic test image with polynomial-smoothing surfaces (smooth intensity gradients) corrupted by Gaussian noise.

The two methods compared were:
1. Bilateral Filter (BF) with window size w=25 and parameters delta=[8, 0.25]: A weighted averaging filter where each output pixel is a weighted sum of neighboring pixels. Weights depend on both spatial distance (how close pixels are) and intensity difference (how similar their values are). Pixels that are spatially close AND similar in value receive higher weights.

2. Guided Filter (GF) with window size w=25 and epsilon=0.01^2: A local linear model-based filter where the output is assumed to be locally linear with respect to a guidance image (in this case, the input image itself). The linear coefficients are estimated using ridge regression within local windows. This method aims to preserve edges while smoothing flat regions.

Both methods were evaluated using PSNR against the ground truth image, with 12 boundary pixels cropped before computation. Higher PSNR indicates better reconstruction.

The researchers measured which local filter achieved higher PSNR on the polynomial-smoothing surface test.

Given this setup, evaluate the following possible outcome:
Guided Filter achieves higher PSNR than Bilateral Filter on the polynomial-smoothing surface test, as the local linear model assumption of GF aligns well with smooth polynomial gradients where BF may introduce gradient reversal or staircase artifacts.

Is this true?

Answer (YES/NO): NO